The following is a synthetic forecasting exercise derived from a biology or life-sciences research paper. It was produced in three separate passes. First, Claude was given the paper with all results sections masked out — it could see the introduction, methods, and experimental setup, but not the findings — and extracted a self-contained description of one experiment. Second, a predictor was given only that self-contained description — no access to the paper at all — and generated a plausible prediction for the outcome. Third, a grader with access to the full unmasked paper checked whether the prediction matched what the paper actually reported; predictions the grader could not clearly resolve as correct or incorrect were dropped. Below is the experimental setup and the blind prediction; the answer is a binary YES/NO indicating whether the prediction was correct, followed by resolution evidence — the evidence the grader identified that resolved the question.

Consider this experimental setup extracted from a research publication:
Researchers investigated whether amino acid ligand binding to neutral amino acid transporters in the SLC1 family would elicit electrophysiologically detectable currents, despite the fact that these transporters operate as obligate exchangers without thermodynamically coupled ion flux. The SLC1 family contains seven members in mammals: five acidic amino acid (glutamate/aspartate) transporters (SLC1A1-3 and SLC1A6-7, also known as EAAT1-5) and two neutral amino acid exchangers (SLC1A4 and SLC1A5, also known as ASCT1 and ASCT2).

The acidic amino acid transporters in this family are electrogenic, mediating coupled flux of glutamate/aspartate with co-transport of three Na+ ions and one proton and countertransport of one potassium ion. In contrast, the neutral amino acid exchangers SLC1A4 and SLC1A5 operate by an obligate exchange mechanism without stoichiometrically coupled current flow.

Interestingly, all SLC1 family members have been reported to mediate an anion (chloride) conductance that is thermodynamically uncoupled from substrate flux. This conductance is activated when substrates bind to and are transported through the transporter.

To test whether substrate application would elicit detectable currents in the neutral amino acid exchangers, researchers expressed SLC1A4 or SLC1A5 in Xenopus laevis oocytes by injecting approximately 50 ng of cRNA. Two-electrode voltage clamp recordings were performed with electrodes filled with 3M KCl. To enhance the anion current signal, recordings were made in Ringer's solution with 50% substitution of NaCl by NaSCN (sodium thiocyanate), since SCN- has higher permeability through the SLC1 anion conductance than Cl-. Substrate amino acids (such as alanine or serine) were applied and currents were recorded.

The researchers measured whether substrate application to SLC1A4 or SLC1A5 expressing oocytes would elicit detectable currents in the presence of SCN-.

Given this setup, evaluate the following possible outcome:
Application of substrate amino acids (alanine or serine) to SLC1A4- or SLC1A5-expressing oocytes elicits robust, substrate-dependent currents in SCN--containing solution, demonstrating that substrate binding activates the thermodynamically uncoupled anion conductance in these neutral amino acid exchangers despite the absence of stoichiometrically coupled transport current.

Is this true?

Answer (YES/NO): YES